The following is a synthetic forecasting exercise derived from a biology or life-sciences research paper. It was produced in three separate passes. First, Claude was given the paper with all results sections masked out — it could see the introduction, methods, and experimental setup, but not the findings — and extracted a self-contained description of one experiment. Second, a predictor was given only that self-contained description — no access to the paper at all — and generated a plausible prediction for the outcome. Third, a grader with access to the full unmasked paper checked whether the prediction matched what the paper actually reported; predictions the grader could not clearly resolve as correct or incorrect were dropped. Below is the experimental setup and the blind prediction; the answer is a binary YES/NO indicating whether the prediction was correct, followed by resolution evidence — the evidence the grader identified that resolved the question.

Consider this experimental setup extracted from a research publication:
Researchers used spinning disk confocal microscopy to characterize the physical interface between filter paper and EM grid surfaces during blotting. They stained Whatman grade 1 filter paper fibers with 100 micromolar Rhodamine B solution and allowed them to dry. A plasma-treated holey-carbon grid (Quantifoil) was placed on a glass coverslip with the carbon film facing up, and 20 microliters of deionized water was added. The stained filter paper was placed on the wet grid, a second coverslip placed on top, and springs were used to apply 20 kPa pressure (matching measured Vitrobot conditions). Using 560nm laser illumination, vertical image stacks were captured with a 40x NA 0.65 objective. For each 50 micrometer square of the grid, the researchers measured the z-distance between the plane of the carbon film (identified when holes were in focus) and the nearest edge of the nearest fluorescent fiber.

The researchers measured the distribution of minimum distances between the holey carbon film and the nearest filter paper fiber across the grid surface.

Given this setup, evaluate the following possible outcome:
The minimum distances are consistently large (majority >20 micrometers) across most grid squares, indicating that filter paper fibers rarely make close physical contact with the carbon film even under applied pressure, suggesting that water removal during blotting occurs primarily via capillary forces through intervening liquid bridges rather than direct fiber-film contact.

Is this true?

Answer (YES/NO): NO